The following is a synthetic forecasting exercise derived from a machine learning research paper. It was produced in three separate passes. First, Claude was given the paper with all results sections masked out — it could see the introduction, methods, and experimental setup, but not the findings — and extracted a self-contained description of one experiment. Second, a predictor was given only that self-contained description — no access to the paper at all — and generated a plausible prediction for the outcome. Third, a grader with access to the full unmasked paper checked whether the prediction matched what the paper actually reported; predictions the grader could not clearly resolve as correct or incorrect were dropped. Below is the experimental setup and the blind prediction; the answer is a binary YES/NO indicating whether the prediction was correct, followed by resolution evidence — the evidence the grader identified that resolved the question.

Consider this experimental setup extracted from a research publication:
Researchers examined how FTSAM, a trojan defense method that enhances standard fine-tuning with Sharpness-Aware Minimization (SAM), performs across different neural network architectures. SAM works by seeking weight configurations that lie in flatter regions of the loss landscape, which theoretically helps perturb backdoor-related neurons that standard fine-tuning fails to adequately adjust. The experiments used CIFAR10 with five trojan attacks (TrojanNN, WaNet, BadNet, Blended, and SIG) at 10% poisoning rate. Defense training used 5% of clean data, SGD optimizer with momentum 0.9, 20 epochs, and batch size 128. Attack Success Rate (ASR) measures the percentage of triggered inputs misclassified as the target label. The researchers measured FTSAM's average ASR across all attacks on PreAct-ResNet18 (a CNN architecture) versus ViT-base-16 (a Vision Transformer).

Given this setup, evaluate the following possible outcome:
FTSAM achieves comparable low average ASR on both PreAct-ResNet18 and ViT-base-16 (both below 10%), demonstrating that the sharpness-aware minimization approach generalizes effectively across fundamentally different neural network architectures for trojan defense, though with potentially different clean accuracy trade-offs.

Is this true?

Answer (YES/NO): NO